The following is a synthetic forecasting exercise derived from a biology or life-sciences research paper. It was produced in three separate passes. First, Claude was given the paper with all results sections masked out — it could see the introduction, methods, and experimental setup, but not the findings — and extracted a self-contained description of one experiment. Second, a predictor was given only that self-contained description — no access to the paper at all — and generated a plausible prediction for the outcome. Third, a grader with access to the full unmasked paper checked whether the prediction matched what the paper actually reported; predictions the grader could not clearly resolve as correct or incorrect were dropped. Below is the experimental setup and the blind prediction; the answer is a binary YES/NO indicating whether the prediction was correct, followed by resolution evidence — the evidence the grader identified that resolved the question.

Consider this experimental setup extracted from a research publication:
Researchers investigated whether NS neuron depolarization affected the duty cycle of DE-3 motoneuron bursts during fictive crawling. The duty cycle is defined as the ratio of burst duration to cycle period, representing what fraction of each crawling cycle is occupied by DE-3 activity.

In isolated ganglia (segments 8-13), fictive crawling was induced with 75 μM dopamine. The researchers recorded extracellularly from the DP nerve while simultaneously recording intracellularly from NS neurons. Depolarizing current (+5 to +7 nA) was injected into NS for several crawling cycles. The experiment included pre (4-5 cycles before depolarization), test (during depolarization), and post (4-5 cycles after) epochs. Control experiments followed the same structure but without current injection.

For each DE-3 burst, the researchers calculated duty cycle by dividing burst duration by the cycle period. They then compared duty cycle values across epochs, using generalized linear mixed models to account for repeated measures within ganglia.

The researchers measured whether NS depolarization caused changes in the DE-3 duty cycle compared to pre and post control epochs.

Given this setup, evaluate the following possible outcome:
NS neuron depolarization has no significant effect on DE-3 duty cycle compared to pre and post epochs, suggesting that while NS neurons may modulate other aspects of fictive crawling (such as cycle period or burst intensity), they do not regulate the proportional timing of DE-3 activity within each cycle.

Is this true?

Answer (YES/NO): YES